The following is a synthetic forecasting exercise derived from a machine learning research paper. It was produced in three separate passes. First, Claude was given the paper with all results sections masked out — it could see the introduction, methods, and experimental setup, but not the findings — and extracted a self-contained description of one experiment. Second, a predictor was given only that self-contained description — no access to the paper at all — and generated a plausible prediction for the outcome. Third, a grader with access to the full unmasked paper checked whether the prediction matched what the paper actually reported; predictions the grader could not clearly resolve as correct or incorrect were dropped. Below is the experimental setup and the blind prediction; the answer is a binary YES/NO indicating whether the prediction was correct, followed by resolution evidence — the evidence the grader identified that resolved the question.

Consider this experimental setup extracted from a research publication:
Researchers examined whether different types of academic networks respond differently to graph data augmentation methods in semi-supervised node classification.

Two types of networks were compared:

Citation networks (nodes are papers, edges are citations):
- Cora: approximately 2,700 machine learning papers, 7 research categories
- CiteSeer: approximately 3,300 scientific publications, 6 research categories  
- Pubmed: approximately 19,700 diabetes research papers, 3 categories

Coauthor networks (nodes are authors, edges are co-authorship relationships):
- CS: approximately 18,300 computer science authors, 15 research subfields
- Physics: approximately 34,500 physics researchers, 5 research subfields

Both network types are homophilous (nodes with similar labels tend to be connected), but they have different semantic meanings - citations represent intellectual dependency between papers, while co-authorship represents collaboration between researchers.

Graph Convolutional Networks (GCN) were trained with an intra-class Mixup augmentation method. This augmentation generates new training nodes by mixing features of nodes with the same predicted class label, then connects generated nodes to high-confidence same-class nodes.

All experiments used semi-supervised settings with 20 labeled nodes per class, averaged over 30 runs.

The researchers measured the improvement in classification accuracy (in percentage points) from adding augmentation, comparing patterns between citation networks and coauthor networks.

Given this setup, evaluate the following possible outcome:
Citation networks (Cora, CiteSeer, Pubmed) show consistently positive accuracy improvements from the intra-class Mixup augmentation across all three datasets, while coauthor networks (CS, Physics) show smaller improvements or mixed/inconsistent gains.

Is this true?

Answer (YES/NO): YES